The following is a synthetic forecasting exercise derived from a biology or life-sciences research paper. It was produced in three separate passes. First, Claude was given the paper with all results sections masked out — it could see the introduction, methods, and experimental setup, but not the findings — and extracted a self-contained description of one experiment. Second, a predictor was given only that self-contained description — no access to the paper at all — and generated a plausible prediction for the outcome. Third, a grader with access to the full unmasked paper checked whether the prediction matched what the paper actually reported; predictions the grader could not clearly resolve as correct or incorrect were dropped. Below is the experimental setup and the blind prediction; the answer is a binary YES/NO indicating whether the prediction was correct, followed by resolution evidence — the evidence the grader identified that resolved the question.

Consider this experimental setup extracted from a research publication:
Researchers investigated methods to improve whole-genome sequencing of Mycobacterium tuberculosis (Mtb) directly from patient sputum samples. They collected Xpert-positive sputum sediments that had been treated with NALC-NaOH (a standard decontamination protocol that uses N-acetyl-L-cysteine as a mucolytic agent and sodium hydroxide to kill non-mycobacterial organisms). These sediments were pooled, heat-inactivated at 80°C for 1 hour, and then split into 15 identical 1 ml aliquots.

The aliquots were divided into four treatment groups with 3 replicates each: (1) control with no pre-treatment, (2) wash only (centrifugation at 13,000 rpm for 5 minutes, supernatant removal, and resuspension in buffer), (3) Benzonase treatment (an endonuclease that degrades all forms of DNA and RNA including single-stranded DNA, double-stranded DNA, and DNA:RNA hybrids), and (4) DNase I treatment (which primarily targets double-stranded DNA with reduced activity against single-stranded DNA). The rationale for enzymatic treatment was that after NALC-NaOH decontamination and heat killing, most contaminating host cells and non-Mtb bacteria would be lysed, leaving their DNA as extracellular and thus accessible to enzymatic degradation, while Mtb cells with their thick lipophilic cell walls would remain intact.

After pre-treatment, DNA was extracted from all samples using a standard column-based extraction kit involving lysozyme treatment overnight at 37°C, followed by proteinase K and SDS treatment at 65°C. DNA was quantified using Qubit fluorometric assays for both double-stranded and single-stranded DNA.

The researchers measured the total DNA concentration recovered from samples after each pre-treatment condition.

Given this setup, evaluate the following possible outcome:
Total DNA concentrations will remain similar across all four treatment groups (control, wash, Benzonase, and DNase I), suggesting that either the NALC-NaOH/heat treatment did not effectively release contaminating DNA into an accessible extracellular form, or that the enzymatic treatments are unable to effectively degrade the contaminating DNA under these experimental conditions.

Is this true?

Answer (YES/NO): NO